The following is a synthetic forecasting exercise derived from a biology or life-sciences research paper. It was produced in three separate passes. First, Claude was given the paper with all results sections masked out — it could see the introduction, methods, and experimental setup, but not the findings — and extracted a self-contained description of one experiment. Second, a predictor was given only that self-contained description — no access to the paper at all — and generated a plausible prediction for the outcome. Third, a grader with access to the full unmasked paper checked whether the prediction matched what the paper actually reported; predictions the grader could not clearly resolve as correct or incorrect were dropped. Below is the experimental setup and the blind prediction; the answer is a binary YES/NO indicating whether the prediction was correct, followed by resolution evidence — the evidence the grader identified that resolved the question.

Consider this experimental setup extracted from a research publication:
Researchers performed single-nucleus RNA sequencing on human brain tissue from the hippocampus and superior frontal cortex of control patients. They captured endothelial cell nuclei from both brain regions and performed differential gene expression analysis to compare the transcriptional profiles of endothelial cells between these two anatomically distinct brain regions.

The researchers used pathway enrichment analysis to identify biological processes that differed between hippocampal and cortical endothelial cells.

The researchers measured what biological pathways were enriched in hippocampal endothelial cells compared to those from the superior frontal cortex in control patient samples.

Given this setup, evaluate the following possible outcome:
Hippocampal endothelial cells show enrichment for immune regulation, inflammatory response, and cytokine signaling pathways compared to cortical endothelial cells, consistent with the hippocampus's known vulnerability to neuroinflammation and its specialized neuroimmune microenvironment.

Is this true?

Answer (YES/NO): YES